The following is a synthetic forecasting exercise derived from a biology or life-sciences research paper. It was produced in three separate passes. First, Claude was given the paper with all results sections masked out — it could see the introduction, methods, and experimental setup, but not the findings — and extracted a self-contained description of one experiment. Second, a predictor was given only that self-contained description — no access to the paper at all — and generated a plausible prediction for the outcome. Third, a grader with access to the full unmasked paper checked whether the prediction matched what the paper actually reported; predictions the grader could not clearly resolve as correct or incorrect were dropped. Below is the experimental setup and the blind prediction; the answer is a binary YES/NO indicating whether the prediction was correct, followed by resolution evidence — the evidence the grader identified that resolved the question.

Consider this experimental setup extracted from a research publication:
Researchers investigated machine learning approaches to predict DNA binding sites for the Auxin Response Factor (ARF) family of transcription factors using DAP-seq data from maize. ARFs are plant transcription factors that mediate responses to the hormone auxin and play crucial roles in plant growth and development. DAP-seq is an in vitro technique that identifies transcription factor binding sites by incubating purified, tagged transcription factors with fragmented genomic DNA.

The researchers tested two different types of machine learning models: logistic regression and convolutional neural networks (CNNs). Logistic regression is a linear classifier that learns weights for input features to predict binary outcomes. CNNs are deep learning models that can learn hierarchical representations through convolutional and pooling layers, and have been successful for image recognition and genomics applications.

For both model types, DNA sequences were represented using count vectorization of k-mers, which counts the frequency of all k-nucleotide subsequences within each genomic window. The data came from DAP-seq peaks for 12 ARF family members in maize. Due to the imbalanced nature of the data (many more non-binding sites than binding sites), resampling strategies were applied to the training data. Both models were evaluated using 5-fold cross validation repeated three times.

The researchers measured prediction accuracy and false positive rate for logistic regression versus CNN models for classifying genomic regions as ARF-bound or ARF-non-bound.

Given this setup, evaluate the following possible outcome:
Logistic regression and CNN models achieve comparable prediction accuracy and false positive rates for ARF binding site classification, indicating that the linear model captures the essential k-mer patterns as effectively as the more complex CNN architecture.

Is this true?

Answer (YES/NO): NO